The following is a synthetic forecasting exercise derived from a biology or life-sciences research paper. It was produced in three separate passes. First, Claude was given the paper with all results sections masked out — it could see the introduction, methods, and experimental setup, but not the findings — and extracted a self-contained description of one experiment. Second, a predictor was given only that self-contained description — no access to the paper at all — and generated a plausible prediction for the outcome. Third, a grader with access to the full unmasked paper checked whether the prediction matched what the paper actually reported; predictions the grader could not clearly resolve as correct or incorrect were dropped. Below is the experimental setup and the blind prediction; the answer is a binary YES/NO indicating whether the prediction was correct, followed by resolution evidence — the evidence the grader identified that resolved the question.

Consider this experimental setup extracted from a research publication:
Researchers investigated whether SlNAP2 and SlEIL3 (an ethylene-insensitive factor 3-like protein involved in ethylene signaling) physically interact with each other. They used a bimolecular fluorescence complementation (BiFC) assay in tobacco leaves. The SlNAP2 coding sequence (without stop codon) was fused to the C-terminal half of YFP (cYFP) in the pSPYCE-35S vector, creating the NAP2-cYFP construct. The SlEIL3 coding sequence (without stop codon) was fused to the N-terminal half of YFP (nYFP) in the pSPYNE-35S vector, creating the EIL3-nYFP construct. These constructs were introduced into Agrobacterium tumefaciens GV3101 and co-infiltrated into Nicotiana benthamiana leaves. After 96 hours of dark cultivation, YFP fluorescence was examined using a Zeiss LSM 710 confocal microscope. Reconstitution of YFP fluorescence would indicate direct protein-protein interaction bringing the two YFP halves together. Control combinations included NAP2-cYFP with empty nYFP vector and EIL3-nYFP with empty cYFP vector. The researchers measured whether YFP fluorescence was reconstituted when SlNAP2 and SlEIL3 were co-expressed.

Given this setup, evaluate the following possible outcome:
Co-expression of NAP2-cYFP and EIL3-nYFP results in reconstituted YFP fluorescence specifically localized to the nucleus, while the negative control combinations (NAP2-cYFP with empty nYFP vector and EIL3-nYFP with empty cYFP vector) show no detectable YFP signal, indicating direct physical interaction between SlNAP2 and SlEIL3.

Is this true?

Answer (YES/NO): NO